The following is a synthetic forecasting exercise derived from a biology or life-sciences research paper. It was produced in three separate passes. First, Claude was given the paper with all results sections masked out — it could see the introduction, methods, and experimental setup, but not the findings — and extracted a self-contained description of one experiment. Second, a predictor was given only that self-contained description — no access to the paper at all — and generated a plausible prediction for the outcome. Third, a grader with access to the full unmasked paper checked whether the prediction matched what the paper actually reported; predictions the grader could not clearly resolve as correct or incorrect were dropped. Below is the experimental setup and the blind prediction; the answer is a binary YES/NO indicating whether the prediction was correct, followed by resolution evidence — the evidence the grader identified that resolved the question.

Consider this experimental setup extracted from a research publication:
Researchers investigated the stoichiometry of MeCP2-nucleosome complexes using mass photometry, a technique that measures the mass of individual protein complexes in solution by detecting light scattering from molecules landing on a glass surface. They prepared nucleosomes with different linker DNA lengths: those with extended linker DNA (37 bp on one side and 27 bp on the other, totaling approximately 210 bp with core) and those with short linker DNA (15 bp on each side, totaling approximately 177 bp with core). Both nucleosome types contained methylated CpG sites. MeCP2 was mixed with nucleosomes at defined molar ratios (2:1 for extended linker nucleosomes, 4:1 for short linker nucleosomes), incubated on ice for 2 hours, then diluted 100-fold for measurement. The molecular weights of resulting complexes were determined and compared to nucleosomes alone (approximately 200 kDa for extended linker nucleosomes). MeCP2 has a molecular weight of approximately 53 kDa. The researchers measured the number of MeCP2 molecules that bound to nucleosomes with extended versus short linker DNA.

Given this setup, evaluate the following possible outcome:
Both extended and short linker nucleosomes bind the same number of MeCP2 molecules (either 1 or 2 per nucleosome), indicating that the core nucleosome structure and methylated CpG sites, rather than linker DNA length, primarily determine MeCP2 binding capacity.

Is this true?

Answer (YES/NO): NO